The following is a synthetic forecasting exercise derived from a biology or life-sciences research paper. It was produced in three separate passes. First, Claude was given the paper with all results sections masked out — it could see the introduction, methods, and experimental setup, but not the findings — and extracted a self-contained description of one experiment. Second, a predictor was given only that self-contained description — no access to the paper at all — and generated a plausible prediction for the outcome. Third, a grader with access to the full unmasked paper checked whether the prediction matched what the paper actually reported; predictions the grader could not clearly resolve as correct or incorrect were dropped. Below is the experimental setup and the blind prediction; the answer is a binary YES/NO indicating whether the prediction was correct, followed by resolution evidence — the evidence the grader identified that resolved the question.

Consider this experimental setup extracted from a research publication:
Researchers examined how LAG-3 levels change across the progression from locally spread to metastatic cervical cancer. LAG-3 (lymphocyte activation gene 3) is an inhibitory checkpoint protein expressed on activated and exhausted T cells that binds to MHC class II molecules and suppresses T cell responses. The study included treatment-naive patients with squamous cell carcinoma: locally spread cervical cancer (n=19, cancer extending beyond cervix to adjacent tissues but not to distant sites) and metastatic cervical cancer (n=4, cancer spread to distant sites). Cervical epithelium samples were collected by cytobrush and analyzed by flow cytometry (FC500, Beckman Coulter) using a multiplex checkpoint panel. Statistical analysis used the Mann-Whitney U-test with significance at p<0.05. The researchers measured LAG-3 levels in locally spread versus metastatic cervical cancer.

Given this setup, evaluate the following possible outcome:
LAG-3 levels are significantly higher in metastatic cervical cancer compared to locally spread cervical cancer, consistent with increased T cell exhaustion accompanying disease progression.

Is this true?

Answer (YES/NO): NO